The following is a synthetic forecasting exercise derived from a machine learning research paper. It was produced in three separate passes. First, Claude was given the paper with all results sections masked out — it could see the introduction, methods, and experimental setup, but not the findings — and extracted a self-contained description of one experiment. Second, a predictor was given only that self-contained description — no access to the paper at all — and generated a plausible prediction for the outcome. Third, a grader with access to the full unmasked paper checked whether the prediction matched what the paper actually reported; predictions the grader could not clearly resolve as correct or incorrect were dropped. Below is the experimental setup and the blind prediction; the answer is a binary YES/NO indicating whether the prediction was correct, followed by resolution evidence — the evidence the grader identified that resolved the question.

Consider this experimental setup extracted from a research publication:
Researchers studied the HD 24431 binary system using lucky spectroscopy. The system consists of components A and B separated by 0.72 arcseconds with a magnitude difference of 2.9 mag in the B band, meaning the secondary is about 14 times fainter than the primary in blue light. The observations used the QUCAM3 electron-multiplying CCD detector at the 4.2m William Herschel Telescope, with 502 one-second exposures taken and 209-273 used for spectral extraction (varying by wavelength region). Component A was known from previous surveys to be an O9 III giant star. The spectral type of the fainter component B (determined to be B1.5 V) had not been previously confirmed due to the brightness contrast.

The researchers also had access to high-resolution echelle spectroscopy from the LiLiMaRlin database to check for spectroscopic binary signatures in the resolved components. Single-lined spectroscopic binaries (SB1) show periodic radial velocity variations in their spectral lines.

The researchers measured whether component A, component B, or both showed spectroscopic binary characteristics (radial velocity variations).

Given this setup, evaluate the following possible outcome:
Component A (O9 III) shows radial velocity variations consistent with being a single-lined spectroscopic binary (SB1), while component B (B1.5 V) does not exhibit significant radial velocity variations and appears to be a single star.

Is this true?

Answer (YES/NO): NO